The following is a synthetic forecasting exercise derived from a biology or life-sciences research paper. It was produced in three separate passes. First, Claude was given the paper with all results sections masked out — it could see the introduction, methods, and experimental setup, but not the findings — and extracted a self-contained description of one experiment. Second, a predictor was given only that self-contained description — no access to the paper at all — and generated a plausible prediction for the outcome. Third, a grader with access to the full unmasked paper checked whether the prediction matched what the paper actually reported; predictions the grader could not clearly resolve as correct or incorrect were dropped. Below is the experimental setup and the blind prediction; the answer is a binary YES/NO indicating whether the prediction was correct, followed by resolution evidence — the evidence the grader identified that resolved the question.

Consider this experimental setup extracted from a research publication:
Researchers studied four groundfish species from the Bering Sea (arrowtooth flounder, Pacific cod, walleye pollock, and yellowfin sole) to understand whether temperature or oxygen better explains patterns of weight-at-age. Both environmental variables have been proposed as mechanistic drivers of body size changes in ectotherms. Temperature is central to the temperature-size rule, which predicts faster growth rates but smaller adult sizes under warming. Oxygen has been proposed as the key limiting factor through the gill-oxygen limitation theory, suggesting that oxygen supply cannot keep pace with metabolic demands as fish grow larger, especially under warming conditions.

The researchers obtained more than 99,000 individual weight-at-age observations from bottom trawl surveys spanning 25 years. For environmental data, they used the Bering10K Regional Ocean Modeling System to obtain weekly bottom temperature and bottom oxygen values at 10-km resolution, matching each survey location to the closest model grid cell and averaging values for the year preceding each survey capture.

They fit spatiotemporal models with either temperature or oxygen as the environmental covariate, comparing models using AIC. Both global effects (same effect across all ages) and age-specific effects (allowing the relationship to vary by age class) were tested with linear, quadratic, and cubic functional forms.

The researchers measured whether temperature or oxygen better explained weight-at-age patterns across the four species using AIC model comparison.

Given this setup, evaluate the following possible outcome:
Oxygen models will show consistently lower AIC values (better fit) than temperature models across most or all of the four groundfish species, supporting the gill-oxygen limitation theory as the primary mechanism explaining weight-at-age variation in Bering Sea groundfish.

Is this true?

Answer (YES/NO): NO